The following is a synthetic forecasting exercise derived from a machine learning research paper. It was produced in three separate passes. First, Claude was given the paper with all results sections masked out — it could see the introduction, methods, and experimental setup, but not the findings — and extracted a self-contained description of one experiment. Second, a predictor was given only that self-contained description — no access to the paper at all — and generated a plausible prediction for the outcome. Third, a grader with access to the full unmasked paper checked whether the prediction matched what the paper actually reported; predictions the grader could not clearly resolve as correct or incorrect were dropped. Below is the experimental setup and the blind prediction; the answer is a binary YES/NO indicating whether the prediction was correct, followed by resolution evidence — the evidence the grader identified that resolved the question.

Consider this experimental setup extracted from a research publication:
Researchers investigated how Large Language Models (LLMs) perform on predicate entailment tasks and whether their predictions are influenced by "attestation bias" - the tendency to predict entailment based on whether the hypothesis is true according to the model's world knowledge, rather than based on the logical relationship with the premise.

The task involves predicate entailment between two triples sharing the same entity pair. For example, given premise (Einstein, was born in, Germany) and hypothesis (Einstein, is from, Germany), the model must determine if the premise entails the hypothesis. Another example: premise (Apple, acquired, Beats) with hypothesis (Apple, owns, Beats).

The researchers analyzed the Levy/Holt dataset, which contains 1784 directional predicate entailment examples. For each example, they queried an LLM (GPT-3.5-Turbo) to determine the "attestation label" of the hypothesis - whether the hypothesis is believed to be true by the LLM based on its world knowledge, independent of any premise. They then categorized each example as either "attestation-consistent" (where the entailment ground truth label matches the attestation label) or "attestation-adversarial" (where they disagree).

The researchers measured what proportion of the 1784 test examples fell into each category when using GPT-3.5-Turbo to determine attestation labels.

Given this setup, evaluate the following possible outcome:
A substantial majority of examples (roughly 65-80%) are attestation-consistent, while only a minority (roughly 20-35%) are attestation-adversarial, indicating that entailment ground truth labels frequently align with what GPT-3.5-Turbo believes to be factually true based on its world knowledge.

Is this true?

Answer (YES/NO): NO